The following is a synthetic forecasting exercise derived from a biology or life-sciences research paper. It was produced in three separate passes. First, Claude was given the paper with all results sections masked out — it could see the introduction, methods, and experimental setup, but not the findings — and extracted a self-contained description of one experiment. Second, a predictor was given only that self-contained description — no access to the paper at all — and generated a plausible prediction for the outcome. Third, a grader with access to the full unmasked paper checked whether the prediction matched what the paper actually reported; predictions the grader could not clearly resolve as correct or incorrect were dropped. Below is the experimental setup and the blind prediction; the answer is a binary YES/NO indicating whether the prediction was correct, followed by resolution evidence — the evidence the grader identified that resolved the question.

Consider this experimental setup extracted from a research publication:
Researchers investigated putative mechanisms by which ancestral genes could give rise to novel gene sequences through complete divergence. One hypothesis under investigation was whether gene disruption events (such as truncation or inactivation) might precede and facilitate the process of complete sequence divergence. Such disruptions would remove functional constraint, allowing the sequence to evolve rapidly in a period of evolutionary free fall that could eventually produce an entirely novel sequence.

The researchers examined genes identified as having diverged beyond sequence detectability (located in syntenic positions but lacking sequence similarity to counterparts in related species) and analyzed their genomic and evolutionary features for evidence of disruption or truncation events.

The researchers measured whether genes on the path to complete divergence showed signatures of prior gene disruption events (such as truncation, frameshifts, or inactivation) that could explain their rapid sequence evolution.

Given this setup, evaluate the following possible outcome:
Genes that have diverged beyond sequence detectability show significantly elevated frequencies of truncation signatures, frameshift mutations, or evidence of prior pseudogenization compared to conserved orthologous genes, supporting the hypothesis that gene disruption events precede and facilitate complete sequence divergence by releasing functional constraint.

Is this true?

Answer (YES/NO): YES